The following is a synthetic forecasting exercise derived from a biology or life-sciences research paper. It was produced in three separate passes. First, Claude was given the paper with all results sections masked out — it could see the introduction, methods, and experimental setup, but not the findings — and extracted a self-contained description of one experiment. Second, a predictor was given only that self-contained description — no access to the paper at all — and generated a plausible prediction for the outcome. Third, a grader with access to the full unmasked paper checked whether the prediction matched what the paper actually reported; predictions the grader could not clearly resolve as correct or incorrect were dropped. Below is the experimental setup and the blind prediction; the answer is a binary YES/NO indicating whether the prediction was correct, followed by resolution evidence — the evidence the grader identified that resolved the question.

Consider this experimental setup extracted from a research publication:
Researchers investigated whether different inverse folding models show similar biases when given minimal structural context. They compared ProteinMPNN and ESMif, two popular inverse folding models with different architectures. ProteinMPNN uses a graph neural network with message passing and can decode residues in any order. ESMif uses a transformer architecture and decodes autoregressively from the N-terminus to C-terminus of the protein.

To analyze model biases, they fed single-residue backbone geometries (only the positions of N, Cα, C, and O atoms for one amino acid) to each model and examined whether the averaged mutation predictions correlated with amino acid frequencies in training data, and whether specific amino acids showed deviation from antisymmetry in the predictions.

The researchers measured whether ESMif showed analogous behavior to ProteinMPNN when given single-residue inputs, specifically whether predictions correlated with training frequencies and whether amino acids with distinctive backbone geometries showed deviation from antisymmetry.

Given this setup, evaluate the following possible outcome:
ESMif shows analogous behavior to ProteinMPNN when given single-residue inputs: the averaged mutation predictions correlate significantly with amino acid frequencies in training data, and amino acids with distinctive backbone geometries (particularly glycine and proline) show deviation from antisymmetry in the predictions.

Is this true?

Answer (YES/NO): YES